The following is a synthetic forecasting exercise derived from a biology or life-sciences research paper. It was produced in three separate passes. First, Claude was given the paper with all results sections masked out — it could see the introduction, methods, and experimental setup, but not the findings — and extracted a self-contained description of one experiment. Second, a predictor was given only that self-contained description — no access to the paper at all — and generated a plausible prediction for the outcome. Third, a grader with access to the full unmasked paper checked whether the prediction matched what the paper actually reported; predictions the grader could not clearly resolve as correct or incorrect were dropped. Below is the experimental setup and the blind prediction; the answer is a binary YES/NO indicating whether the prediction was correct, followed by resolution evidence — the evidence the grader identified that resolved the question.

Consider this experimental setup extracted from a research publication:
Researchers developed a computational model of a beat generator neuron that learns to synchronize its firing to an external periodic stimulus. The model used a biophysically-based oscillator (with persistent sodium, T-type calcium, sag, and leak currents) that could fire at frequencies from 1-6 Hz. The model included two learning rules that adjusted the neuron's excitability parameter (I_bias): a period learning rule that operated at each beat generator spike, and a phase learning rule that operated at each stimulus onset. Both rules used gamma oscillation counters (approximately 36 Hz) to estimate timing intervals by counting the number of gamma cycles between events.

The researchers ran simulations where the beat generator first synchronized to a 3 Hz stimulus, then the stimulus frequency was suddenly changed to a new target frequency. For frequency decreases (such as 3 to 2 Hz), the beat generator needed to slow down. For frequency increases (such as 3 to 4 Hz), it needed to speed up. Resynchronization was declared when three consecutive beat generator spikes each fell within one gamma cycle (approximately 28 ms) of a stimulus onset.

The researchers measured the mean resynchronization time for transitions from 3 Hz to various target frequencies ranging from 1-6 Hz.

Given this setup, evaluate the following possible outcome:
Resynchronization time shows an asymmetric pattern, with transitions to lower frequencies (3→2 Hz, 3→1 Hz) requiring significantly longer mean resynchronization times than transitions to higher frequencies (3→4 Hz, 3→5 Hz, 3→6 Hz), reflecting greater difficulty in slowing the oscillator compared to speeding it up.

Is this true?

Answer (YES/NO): YES